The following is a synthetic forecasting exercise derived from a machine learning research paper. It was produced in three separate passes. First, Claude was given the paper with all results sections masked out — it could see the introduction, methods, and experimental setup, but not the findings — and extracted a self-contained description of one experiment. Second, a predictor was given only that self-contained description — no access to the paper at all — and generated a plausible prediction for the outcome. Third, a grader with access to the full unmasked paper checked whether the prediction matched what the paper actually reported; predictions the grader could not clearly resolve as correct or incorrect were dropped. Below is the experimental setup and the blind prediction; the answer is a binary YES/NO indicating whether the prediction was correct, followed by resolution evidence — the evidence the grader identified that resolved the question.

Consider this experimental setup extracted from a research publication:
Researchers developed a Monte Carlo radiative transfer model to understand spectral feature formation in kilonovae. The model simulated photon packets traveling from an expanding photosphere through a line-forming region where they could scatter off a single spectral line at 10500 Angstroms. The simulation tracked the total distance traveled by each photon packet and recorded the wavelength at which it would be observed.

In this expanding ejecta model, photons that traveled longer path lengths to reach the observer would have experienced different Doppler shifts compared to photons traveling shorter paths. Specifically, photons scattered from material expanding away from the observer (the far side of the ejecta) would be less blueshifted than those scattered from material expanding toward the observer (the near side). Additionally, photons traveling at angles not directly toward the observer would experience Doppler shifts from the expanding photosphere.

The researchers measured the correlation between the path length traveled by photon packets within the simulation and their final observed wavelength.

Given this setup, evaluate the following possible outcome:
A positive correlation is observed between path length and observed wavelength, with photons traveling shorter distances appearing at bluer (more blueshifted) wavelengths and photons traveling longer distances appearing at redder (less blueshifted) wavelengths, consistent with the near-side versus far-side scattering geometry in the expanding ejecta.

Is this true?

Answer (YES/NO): YES